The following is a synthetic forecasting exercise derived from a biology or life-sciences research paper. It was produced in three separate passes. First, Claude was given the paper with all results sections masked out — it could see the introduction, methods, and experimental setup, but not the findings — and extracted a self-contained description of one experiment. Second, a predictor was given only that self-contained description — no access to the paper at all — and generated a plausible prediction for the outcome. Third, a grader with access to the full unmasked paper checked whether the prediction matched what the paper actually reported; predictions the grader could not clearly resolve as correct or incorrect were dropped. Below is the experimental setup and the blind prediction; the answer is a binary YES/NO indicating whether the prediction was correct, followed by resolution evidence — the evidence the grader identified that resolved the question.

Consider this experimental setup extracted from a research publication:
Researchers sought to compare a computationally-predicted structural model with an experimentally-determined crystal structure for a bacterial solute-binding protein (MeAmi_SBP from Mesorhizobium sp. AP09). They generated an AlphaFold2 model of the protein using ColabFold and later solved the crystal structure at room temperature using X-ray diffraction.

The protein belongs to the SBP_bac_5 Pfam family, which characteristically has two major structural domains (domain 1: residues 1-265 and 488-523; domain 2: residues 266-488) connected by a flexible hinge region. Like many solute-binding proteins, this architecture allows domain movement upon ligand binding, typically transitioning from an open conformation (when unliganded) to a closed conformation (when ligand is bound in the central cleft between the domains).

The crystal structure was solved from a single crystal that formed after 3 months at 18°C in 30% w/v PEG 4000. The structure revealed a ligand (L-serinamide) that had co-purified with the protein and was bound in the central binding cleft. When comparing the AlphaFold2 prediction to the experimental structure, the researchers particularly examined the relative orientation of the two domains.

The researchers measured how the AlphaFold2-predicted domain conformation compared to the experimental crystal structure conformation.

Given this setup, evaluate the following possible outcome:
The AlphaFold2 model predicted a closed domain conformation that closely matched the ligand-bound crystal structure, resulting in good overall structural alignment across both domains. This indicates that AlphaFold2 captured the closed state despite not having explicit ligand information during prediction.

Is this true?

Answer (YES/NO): NO